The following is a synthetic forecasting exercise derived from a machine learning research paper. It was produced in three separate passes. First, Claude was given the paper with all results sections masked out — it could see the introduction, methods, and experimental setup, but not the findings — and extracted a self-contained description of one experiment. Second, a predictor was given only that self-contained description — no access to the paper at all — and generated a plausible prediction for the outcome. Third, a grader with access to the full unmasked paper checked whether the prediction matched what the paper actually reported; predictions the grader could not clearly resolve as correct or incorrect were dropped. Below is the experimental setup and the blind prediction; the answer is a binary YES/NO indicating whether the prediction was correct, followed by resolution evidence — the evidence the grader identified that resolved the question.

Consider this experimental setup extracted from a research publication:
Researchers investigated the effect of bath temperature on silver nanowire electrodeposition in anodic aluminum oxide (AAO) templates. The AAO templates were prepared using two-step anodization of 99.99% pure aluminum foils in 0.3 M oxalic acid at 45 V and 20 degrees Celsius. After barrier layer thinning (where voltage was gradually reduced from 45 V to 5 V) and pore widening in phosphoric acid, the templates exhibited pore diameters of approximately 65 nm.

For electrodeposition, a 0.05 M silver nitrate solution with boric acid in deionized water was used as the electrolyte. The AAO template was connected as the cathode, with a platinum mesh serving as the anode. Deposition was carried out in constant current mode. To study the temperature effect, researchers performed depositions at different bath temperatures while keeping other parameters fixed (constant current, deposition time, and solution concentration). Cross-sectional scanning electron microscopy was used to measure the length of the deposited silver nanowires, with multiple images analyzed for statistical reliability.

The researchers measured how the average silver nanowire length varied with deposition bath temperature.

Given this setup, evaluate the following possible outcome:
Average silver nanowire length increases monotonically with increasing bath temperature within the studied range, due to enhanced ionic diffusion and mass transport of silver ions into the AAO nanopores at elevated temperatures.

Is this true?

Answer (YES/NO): YES